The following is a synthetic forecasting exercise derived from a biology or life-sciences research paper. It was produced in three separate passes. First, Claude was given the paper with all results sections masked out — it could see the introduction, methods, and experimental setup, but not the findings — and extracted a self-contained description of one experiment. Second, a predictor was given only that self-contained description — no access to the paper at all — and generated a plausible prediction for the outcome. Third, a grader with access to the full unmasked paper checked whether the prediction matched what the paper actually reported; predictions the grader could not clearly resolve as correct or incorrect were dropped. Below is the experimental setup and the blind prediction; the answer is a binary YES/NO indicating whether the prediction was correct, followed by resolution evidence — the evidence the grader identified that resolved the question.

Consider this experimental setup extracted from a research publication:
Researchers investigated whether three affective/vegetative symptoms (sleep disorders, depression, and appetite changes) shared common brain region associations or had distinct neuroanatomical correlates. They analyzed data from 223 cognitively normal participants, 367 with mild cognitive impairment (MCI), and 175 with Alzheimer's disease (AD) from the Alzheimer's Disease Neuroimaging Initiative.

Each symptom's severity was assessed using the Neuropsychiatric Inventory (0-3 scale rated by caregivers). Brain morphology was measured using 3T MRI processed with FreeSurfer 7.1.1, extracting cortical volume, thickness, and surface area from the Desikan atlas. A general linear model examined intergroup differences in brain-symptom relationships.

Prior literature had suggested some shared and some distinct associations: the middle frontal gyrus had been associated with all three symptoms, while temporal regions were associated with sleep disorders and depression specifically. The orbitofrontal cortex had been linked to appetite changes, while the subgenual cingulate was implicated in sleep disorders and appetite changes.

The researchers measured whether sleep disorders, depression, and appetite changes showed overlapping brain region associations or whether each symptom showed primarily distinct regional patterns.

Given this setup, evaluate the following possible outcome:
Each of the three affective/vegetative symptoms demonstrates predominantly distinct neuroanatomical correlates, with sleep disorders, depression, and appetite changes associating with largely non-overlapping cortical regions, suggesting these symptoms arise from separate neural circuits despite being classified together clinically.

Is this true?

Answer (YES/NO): NO